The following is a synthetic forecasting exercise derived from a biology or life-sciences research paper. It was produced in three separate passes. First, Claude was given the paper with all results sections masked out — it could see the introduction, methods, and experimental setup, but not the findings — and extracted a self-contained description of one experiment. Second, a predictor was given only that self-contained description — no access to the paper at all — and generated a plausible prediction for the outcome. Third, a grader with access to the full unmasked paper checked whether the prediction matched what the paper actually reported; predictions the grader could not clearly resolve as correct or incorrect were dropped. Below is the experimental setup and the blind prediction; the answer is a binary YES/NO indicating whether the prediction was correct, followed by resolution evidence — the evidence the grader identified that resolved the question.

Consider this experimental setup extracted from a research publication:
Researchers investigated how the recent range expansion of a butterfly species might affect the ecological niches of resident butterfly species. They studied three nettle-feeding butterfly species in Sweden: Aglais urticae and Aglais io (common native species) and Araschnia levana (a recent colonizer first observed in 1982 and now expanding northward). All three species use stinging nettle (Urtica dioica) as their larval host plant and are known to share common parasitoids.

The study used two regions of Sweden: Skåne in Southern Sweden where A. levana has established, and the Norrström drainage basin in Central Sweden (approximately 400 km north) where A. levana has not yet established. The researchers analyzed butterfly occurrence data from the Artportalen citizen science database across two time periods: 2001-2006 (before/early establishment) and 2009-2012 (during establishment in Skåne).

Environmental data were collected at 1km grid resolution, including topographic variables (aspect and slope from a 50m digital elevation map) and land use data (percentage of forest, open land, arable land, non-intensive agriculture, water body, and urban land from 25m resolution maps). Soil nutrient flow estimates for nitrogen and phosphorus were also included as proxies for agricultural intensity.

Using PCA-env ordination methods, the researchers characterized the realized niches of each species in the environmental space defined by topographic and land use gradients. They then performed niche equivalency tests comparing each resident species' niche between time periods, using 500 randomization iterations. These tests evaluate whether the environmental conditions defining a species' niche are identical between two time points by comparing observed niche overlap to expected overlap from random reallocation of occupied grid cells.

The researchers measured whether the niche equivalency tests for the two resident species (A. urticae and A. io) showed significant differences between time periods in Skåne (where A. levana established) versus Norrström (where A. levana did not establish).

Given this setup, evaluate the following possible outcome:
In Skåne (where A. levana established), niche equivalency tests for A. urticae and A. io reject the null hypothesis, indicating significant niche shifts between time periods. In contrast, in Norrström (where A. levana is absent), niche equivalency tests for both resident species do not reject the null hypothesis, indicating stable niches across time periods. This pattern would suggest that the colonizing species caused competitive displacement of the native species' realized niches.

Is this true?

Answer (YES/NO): NO